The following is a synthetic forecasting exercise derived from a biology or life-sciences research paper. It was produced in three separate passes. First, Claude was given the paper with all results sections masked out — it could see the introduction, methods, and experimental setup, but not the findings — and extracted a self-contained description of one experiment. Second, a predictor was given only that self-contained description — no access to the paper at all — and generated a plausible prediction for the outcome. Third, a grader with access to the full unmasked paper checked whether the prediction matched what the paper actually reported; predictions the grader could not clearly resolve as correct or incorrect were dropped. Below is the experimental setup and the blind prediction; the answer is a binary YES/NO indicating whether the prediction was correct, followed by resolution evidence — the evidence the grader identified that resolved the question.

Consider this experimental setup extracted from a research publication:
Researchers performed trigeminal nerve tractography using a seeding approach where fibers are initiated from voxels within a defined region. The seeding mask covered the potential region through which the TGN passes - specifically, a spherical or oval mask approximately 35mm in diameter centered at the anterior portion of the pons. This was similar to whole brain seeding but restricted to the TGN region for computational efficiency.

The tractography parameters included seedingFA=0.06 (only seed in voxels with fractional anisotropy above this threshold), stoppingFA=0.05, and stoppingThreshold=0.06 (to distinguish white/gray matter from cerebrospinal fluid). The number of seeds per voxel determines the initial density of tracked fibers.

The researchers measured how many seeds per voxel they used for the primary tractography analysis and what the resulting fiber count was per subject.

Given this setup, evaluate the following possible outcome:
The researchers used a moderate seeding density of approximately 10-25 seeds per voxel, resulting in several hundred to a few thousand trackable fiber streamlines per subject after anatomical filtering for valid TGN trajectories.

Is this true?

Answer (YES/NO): NO